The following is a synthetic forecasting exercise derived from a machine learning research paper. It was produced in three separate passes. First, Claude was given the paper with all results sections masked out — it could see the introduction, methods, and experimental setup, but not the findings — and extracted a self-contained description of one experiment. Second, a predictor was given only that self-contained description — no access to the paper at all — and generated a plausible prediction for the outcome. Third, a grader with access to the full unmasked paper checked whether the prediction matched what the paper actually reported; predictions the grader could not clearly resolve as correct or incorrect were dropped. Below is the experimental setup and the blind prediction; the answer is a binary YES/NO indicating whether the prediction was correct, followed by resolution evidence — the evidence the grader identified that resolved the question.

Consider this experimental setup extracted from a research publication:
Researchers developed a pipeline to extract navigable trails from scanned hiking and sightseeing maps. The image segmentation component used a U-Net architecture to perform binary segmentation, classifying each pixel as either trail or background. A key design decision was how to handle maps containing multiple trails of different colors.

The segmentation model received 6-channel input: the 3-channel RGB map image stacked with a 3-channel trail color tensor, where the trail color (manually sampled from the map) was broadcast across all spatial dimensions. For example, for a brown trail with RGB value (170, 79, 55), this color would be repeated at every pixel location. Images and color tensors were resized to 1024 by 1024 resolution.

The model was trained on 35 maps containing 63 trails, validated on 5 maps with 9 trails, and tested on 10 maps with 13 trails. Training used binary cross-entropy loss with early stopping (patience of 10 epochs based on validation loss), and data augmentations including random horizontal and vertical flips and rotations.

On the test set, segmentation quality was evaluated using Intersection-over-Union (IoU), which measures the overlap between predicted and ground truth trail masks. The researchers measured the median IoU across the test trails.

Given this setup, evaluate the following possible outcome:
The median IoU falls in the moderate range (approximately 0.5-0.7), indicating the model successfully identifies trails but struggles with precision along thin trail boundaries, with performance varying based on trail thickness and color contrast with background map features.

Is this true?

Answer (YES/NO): NO